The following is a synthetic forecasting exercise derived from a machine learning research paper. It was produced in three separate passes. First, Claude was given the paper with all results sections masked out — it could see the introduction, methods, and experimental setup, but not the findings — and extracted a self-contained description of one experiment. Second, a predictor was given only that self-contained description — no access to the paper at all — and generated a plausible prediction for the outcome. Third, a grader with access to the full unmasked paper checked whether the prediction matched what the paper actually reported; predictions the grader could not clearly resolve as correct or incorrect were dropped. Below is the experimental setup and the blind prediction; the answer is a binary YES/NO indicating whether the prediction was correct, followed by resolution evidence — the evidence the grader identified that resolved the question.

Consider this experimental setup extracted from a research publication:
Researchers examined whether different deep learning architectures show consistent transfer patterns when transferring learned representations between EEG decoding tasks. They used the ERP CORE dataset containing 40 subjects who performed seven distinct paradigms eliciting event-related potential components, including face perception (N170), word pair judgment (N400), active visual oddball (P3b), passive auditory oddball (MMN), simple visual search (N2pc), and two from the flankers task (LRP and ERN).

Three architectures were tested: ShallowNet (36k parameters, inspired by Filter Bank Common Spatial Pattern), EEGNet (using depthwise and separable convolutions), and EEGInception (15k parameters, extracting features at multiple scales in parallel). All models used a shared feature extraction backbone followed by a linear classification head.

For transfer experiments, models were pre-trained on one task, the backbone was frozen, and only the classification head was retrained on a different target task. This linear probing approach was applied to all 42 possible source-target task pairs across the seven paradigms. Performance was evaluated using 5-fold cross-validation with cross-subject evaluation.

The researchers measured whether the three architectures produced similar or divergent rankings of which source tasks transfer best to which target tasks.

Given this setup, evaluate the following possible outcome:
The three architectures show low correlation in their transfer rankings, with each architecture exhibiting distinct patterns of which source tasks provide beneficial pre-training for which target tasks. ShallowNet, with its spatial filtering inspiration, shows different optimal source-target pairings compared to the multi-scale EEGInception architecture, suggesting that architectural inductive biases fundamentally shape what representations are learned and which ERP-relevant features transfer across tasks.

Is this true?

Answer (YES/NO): NO